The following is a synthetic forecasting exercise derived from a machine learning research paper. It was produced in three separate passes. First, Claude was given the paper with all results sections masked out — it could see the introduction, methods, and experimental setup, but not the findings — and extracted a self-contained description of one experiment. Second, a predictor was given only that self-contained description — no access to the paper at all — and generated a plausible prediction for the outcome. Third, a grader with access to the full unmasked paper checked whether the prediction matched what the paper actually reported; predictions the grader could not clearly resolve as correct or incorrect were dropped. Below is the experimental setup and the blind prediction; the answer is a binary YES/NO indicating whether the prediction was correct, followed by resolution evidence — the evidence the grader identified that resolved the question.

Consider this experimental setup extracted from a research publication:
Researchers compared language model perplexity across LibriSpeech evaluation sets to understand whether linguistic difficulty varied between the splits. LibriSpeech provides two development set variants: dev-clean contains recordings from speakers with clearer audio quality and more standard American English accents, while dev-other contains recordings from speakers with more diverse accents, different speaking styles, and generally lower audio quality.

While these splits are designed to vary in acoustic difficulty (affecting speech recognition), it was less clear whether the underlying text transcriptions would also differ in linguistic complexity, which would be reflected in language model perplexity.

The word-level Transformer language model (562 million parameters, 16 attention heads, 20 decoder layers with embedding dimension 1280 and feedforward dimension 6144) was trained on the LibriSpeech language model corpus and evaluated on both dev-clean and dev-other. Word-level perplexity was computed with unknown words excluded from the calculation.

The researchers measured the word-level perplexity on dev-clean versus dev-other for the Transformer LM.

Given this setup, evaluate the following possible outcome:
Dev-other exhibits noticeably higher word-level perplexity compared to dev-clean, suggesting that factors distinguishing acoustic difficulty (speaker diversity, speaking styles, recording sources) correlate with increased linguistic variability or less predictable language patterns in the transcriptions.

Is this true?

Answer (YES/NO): NO